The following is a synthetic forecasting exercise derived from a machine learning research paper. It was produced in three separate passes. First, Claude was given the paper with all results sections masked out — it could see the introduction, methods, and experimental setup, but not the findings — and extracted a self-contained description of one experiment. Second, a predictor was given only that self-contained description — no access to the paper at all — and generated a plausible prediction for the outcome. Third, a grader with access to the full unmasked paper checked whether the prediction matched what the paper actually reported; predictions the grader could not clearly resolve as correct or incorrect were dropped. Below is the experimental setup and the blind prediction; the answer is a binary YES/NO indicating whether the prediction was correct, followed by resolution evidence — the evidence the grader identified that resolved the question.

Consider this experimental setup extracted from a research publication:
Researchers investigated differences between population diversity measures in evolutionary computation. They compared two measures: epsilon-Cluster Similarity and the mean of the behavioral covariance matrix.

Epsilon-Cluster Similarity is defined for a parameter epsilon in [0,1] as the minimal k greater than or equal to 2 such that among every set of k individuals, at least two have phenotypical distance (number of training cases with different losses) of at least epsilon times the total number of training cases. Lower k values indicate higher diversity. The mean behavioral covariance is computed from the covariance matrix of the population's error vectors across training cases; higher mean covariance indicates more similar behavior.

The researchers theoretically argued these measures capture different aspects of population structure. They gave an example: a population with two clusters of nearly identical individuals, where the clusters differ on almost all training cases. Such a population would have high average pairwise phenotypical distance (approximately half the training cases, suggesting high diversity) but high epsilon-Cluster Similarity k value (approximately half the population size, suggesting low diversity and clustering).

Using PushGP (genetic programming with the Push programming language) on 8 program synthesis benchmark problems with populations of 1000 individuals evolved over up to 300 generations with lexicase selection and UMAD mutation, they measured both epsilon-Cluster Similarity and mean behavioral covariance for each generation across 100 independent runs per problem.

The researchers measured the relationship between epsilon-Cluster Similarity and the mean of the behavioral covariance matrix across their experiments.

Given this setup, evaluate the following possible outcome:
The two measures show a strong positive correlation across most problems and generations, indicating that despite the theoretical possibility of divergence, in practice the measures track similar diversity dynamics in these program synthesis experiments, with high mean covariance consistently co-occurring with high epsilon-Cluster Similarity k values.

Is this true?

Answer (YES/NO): NO